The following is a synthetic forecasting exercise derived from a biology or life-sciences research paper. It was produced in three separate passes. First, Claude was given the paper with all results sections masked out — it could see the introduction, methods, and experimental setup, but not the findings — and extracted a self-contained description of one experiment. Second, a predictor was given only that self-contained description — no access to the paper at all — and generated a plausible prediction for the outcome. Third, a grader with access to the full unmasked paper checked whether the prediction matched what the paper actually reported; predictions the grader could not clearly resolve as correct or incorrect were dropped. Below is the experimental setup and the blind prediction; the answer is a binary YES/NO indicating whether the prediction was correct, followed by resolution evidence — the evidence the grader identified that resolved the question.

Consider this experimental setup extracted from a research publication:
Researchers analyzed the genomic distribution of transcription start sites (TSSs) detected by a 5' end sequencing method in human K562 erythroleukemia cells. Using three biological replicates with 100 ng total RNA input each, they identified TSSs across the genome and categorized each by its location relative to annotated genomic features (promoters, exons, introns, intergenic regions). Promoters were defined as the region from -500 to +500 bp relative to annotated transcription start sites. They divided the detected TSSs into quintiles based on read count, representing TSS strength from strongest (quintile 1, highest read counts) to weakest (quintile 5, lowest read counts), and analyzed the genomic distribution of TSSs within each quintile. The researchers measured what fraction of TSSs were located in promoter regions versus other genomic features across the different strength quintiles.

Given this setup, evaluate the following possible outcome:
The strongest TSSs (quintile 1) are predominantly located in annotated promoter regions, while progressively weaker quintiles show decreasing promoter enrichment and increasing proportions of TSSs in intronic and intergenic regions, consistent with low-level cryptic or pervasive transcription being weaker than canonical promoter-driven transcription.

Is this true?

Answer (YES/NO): YES